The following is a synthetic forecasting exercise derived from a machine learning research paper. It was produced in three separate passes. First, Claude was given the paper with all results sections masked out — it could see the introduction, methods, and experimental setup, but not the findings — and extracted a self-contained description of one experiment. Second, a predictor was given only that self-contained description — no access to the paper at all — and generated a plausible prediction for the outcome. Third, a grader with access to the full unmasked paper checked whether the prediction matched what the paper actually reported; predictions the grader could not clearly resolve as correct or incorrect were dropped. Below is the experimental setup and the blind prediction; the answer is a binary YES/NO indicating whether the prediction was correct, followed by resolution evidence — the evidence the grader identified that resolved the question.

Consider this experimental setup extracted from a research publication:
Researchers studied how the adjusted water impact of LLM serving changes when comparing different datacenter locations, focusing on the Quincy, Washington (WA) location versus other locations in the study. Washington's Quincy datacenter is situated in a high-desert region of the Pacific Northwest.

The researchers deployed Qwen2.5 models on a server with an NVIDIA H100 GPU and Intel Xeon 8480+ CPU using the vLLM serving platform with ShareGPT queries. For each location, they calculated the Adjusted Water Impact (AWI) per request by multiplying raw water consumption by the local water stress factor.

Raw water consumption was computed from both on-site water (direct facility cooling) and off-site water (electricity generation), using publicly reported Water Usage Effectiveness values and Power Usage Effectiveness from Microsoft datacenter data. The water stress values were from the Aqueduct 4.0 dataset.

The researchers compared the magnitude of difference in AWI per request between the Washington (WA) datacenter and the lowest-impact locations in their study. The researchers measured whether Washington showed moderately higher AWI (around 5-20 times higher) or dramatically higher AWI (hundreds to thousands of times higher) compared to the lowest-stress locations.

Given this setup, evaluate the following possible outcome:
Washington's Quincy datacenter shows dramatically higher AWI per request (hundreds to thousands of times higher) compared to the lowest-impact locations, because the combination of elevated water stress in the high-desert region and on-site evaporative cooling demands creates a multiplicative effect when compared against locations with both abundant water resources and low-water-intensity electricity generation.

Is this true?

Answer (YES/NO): YES